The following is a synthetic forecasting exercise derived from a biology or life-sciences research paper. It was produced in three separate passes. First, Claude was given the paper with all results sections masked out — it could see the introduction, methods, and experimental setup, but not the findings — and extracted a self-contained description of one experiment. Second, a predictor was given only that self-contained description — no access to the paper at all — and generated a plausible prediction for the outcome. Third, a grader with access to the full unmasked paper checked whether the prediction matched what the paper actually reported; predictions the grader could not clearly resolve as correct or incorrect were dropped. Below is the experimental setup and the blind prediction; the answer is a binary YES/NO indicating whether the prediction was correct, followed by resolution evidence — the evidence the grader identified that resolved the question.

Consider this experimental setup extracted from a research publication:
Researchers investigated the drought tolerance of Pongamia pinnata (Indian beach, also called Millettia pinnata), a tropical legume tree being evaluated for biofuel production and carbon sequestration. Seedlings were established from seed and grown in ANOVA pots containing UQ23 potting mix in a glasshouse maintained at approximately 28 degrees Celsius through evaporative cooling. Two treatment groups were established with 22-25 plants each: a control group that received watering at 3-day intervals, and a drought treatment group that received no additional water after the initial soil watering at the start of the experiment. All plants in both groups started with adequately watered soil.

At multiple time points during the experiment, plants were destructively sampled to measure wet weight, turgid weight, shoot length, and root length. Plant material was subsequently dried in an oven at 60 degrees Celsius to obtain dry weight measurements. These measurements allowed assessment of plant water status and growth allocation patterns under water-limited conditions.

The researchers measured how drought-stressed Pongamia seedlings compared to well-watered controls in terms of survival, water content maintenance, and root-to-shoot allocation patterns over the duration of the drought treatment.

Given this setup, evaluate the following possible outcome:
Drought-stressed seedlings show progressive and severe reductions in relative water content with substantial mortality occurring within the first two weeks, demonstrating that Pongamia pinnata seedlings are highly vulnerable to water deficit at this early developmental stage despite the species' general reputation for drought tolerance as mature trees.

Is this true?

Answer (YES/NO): NO